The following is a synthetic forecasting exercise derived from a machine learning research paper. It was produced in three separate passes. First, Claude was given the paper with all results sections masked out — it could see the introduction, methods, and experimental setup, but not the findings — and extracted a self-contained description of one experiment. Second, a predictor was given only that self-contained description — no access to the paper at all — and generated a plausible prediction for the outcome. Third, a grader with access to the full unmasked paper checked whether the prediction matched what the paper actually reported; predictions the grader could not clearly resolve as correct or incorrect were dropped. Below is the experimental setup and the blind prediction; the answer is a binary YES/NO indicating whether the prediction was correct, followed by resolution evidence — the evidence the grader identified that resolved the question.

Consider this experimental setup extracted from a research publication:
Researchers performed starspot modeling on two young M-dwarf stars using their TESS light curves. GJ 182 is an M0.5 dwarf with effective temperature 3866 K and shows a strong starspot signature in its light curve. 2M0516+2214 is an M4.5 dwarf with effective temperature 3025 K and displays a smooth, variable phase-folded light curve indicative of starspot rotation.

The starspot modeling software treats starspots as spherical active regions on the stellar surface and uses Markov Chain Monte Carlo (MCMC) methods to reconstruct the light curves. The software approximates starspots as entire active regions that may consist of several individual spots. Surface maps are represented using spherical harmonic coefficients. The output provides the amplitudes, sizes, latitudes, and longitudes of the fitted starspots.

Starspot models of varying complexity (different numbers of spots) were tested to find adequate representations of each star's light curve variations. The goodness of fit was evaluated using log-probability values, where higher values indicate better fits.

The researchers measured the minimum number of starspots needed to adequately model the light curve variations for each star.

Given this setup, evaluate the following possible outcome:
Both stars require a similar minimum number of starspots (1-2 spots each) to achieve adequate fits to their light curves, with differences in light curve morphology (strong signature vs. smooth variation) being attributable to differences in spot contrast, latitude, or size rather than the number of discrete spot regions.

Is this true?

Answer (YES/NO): NO